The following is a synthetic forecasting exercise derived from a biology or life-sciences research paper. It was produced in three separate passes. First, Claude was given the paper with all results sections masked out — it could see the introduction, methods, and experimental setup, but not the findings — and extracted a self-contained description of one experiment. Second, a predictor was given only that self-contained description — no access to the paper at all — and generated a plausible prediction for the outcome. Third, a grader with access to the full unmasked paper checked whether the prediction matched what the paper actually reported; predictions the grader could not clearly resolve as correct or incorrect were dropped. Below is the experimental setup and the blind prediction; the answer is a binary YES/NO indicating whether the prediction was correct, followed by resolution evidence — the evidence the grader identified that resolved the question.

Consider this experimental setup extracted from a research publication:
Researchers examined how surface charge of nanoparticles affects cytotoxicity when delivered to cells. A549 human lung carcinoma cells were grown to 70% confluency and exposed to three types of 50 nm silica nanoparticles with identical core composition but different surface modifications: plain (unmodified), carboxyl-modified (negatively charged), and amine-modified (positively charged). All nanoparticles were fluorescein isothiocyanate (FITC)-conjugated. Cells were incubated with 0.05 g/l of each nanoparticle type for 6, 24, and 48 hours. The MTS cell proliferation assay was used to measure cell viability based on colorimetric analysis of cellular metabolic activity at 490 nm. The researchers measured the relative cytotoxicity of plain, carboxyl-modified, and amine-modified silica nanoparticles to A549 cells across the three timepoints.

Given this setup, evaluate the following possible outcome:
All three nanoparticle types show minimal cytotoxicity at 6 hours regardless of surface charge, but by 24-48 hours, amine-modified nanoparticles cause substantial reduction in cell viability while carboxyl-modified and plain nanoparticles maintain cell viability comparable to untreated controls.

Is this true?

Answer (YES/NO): NO